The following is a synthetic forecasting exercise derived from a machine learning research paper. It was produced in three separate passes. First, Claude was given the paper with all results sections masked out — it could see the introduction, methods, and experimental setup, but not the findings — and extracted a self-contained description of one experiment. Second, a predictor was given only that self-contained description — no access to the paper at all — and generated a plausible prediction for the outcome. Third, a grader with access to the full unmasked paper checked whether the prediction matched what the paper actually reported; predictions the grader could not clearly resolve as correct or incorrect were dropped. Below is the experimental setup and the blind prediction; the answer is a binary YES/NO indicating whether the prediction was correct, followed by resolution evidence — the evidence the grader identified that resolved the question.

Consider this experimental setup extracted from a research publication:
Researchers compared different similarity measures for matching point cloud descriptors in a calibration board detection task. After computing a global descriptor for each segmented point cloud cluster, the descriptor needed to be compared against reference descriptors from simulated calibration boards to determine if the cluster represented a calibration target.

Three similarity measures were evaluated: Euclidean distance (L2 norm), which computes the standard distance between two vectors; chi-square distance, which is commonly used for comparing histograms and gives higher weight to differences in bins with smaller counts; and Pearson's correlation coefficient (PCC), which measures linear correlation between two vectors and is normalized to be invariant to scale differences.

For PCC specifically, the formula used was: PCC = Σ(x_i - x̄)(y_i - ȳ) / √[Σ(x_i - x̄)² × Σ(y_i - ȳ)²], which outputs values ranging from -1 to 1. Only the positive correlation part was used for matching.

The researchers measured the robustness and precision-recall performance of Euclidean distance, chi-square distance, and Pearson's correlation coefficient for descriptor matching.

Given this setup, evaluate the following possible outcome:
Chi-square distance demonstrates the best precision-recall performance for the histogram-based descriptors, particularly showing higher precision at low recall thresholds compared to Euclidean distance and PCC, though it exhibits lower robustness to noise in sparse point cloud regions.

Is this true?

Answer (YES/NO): NO